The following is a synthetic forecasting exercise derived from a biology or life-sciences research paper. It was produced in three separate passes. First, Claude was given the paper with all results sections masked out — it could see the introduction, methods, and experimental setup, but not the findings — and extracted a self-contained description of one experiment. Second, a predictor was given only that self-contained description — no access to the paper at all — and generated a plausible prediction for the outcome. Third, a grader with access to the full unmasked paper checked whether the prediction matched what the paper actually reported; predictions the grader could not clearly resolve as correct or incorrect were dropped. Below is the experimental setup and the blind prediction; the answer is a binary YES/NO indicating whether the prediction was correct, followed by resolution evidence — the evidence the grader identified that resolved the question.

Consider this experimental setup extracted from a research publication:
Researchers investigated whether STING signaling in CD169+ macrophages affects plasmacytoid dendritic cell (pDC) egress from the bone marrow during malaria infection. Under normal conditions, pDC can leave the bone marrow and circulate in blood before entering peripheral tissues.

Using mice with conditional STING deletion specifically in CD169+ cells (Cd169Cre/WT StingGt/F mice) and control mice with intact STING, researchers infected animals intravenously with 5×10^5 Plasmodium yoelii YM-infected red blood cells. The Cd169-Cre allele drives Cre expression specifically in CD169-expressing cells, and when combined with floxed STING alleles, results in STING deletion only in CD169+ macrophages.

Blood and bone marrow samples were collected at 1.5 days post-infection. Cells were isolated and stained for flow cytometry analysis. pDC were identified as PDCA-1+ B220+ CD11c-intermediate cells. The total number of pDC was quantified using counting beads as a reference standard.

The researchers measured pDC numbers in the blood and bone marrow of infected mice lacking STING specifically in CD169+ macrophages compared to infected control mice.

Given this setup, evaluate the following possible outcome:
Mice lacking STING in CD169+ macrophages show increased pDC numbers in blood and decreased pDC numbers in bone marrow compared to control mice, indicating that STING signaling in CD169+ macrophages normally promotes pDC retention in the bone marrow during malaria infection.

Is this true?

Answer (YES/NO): NO